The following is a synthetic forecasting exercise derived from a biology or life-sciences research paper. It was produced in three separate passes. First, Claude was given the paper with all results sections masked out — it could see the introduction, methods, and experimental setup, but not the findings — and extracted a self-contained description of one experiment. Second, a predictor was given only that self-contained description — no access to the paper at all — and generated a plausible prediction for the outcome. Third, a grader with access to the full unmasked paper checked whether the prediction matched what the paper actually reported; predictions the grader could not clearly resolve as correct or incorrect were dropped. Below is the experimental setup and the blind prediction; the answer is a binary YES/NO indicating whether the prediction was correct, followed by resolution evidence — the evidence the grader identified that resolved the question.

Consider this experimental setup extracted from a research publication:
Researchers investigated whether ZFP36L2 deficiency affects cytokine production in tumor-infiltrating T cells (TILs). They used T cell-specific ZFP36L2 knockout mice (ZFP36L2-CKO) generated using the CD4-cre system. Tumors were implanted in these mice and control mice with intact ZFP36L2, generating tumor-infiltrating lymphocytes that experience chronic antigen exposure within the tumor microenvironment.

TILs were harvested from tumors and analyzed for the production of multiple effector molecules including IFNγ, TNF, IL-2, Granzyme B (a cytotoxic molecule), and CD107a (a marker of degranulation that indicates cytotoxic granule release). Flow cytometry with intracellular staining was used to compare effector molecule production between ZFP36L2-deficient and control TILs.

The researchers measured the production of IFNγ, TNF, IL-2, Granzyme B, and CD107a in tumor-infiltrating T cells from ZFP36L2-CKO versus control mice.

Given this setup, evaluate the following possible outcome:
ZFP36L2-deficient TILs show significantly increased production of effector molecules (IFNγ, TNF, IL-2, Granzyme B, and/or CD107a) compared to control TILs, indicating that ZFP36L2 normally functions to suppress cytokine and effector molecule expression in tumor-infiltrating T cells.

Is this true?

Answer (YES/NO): YES